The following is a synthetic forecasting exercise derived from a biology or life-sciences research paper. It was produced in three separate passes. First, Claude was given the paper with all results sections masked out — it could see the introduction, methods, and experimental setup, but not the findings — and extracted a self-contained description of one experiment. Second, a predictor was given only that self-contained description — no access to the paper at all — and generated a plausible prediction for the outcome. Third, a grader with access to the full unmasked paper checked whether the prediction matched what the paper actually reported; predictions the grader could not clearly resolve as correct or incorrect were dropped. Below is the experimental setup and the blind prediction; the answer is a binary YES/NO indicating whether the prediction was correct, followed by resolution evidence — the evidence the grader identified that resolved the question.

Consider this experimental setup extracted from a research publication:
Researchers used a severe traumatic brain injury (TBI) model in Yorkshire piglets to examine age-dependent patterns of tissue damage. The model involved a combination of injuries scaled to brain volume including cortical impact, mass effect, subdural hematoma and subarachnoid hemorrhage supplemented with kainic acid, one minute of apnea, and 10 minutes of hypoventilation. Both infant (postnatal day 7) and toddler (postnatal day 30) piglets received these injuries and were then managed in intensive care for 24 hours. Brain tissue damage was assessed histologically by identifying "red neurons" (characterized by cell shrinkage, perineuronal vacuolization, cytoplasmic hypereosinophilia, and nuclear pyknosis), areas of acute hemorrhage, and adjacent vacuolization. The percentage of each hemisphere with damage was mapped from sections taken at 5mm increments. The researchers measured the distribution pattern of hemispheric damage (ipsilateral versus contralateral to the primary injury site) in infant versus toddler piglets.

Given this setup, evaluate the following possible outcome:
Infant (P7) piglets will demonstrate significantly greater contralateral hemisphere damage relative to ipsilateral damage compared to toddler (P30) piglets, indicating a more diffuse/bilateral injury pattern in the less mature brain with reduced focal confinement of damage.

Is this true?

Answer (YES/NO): NO